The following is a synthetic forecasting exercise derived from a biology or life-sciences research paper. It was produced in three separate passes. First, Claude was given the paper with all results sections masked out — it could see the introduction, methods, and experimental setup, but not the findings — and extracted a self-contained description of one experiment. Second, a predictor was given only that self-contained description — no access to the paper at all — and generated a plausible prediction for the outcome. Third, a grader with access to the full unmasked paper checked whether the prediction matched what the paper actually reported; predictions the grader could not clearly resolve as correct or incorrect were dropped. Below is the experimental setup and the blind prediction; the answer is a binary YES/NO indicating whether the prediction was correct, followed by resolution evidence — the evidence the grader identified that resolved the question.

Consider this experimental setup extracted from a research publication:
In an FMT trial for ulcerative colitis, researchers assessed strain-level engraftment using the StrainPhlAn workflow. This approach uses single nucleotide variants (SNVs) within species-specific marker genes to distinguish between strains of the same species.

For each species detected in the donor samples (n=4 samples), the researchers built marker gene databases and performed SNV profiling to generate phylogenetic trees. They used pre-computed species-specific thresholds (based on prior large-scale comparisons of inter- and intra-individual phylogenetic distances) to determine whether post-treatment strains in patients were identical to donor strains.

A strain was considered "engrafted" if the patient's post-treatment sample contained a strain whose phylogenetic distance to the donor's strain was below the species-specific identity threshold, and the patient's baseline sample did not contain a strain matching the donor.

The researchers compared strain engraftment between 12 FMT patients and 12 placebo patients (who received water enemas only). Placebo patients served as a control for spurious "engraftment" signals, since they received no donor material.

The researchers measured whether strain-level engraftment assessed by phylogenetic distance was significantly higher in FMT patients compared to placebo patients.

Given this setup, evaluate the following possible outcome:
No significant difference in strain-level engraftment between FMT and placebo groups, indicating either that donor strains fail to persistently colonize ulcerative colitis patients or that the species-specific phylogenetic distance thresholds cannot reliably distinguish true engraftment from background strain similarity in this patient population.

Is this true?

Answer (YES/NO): NO